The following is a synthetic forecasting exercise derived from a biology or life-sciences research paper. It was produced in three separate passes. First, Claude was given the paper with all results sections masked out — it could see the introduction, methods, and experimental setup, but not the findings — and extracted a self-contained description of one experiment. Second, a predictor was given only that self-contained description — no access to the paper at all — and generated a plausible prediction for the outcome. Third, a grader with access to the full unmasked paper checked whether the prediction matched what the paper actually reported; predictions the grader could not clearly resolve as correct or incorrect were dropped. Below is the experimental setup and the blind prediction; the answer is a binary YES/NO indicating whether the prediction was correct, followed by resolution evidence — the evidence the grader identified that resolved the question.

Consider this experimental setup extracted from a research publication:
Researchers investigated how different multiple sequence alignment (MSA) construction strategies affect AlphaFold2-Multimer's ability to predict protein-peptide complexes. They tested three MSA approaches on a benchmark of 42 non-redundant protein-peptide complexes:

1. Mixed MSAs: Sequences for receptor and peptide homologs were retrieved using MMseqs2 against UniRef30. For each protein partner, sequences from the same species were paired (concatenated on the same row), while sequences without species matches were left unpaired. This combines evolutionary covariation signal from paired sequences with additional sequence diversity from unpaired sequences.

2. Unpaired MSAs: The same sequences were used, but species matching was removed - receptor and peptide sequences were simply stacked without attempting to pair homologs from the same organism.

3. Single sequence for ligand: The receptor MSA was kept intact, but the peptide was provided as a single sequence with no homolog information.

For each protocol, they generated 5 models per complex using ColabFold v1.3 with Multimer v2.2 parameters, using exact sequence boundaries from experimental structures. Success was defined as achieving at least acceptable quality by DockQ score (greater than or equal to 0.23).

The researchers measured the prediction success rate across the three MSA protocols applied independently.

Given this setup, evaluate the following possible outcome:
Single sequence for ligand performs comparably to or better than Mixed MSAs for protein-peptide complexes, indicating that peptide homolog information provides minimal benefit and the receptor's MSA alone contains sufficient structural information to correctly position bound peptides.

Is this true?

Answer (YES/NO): NO